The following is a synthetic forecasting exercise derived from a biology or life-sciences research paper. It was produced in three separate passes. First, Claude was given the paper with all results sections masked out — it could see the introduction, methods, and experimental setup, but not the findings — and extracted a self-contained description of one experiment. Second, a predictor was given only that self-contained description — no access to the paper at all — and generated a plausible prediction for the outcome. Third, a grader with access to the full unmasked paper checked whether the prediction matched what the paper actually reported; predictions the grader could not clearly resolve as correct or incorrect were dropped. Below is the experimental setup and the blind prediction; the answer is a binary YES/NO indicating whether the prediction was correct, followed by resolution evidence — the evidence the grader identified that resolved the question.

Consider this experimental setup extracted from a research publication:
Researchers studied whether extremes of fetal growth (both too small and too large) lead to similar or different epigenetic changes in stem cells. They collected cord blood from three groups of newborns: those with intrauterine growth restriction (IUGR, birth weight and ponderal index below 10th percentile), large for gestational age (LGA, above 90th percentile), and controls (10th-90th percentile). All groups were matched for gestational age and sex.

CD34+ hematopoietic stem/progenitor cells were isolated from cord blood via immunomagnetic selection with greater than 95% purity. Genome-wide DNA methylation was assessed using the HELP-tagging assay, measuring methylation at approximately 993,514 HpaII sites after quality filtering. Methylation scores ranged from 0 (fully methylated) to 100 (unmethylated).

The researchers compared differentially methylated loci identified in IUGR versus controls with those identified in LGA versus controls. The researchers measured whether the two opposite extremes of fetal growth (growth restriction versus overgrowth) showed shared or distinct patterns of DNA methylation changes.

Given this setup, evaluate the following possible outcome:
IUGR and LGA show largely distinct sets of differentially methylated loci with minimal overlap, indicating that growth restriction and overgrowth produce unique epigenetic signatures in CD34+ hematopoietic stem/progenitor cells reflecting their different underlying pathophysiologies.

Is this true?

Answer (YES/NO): NO